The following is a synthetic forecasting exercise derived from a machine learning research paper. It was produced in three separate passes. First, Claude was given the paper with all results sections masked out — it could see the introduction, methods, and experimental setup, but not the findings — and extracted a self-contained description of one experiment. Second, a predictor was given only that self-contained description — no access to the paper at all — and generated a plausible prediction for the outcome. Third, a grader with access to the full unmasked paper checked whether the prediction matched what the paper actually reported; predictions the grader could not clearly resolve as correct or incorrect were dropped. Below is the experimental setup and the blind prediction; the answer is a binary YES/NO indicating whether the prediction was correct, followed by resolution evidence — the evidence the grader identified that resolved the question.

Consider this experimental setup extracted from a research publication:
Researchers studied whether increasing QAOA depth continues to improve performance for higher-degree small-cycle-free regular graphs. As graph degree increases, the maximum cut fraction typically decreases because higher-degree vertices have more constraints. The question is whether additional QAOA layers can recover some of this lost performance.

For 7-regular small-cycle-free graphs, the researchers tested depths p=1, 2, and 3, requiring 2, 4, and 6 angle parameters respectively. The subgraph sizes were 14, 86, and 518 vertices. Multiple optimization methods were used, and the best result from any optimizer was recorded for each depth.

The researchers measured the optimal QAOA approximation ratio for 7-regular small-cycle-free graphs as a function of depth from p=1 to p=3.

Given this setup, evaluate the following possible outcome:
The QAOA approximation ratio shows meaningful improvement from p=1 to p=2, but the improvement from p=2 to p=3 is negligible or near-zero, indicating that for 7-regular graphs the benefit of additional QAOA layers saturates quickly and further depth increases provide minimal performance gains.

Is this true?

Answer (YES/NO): NO